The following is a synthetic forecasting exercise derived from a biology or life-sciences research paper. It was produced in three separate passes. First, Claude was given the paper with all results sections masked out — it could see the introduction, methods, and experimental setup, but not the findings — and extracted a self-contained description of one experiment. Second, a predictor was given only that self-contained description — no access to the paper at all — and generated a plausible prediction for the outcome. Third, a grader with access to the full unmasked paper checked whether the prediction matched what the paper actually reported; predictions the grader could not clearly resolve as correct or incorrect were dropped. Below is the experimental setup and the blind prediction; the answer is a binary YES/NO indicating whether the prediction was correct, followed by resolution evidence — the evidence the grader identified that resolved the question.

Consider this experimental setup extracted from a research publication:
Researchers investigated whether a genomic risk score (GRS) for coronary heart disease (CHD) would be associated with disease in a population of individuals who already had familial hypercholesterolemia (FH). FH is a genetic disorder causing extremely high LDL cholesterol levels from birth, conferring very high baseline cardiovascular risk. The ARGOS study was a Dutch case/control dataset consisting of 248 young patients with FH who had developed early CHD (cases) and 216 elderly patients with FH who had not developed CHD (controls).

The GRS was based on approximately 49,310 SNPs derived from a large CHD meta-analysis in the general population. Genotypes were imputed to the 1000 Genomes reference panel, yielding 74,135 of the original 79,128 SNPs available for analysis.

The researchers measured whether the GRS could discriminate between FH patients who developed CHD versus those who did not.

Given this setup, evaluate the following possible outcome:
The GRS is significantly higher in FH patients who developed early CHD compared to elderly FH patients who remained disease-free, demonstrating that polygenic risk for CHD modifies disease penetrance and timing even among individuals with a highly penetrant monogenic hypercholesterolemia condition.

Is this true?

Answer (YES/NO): YES